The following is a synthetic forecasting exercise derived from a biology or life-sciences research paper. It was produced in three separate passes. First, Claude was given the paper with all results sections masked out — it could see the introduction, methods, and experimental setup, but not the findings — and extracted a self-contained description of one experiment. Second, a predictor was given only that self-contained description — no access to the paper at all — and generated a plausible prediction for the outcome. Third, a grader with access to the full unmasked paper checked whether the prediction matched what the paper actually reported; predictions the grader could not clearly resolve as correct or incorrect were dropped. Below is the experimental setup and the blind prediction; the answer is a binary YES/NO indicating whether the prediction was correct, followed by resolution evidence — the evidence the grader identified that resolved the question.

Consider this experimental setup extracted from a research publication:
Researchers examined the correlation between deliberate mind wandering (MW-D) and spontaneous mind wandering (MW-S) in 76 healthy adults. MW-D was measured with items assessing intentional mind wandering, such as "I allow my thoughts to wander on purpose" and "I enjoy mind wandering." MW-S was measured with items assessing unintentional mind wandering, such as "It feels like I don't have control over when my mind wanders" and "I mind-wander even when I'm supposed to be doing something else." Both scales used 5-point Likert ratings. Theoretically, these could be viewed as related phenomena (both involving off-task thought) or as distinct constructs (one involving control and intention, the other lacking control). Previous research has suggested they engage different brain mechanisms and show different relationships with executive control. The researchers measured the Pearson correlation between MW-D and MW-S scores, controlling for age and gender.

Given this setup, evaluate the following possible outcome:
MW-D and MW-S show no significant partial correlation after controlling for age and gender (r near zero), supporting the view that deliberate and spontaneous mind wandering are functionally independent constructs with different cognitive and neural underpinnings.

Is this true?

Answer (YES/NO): NO